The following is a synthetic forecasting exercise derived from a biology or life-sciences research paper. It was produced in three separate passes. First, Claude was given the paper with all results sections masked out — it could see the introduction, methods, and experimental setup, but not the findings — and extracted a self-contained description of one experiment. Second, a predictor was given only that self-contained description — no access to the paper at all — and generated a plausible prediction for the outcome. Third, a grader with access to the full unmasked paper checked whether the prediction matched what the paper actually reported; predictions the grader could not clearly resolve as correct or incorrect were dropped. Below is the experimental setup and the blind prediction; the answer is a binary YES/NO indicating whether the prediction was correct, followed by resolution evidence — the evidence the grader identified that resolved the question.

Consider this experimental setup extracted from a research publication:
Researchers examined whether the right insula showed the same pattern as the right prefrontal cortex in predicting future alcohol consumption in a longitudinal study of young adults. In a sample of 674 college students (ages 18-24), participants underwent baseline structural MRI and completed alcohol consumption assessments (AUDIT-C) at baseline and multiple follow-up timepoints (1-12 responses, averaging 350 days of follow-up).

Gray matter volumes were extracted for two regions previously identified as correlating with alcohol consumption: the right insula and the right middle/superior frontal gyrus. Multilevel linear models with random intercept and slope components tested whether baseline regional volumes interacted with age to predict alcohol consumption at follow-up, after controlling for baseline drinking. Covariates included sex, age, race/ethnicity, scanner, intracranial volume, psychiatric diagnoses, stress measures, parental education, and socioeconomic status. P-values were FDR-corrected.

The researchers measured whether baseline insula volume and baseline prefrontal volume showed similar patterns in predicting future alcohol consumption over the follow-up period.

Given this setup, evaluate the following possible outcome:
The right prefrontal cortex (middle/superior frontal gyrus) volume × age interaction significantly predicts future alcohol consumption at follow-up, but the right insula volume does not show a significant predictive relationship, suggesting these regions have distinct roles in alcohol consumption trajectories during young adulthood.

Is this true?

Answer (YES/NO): YES